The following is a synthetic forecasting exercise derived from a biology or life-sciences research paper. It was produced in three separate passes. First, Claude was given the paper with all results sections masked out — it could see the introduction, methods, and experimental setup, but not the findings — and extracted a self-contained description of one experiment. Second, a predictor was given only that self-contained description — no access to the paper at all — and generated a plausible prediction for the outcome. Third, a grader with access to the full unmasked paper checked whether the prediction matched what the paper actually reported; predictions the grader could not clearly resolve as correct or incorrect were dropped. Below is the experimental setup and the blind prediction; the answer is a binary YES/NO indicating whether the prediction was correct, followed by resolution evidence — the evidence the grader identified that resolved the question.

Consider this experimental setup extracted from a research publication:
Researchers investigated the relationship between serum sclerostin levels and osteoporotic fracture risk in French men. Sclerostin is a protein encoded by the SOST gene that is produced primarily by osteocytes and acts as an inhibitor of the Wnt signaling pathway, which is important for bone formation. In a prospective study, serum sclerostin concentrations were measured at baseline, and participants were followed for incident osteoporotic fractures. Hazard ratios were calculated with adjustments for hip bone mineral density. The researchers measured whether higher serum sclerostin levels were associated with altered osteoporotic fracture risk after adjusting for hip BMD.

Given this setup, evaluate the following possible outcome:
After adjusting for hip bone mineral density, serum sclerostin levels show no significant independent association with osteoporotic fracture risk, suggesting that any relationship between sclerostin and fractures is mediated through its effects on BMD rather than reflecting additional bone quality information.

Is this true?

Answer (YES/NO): NO